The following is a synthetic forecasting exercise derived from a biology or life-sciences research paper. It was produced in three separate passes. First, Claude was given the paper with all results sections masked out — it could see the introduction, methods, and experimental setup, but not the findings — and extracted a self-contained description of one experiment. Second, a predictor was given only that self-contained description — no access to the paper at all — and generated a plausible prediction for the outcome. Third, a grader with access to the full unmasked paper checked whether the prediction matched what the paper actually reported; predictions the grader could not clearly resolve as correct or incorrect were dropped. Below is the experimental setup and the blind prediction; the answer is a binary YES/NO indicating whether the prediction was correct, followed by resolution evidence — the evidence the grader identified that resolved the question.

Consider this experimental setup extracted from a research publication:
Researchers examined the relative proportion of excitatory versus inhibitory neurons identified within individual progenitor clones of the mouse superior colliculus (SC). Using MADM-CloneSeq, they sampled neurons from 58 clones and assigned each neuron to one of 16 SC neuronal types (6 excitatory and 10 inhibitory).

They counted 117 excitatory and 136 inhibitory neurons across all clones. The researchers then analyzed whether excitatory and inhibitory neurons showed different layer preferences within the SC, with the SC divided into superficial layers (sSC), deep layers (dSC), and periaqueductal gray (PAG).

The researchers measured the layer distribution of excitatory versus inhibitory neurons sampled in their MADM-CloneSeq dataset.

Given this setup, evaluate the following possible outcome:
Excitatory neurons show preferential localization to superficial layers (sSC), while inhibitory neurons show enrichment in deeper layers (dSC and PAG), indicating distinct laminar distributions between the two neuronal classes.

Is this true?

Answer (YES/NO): NO